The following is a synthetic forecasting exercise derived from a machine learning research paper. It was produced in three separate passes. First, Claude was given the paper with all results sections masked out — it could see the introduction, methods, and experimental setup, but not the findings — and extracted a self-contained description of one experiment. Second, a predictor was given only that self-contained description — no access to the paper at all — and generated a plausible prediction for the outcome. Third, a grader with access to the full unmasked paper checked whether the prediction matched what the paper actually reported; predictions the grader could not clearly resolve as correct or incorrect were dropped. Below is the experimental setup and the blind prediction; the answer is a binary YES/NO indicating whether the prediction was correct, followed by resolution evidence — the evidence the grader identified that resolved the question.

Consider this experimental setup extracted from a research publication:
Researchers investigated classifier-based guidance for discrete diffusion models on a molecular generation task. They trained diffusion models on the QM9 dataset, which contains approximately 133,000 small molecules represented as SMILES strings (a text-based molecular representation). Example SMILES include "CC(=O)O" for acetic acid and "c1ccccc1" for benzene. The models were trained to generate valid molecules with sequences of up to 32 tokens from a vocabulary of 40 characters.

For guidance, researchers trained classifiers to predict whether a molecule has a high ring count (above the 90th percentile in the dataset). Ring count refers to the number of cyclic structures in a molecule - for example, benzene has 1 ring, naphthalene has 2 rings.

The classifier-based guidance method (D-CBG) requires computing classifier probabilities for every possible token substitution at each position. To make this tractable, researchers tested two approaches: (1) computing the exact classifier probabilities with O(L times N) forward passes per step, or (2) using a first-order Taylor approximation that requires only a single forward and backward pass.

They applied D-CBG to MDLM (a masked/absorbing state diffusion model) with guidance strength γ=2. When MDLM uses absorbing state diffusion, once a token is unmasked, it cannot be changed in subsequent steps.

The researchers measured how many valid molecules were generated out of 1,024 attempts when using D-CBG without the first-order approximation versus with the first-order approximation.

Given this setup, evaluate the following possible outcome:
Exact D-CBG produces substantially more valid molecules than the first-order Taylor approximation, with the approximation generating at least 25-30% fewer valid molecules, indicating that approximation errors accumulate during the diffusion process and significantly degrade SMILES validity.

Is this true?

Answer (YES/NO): NO